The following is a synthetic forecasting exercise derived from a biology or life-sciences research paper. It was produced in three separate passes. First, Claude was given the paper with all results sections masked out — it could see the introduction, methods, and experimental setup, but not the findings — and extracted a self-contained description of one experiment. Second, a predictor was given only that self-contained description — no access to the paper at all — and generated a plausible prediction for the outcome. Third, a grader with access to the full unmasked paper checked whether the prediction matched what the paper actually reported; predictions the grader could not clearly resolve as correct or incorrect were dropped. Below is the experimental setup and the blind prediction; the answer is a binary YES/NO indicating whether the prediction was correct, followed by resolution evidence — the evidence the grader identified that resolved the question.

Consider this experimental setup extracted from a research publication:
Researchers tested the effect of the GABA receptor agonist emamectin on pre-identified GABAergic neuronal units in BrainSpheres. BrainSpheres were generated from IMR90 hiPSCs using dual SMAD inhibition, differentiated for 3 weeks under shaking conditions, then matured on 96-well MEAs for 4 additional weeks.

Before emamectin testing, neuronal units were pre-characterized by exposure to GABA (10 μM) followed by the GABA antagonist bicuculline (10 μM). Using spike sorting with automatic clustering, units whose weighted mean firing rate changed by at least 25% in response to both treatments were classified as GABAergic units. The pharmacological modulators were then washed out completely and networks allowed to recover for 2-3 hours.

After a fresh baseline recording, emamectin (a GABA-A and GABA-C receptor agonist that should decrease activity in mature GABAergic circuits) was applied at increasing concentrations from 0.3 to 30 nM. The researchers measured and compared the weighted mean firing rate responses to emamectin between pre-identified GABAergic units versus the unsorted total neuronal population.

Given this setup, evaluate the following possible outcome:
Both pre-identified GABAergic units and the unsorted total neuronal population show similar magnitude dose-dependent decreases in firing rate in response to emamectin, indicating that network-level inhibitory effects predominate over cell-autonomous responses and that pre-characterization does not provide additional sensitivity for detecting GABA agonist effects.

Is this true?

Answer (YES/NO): NO